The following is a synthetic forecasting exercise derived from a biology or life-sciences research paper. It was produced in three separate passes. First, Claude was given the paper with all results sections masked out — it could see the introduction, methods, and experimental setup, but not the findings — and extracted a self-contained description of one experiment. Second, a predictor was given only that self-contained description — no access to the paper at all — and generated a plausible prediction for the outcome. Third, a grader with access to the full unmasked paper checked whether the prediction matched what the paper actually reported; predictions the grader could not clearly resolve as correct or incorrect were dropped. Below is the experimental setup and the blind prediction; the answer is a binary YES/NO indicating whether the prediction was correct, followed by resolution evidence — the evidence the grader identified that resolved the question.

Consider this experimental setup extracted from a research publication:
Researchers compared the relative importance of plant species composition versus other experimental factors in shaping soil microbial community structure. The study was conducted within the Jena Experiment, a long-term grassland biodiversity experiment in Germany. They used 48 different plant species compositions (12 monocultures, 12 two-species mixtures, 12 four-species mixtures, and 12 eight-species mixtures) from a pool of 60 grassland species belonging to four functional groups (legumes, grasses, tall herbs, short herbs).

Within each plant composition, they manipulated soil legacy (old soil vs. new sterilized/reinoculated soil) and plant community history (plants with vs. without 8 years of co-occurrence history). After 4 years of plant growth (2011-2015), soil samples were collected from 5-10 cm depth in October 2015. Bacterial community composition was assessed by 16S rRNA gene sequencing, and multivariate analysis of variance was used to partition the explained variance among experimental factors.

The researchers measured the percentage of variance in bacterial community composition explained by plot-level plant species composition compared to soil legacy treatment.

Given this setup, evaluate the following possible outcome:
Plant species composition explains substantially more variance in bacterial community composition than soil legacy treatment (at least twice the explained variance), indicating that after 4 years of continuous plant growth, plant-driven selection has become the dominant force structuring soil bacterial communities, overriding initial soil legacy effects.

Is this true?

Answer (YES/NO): NO